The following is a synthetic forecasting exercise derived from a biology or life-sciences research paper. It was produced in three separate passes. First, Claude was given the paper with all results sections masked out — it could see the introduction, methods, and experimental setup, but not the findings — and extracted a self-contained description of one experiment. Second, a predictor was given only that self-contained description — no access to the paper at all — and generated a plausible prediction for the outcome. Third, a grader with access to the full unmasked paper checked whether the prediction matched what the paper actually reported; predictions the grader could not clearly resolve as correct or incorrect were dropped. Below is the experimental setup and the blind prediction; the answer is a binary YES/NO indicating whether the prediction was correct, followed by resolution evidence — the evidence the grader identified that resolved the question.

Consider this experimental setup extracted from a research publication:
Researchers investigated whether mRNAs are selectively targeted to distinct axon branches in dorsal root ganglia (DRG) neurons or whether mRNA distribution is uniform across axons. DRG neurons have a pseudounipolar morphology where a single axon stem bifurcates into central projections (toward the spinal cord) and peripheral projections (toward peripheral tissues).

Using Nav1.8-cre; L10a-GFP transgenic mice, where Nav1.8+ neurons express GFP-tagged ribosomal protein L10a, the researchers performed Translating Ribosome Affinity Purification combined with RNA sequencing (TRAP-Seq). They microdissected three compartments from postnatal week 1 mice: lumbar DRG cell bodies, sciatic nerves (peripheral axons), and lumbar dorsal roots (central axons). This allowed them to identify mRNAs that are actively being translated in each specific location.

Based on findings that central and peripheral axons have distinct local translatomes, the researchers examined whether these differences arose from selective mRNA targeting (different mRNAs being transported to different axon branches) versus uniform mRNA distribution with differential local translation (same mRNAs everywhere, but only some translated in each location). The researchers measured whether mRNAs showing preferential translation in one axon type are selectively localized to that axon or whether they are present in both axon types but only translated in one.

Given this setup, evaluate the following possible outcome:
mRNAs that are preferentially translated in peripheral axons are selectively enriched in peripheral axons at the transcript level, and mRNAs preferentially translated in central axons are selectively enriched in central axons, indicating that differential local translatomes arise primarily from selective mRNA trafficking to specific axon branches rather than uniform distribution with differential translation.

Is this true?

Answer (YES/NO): YES